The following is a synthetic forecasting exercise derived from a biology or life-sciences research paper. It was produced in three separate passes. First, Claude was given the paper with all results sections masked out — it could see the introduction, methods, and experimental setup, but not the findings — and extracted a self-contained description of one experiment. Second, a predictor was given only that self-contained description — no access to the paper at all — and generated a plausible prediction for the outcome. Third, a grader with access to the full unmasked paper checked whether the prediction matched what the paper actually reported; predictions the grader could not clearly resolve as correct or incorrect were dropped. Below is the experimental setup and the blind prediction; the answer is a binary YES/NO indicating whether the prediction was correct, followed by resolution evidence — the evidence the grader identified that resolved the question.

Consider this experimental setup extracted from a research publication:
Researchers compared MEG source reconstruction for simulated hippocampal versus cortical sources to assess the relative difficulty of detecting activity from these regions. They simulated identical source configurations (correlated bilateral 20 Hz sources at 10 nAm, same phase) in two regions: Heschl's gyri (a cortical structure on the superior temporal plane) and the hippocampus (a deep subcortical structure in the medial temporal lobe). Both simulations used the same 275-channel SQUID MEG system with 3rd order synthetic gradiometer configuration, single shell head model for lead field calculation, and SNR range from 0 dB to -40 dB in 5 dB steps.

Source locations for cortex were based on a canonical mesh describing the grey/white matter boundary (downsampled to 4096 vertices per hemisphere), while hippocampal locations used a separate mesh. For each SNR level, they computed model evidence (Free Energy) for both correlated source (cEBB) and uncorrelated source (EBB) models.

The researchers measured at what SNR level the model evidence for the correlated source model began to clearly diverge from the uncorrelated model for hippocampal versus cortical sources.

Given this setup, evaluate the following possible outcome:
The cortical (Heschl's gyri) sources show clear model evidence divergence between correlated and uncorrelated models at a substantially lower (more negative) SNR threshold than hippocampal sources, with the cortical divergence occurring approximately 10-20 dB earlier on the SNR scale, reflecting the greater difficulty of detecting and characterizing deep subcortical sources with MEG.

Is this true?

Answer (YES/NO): NO